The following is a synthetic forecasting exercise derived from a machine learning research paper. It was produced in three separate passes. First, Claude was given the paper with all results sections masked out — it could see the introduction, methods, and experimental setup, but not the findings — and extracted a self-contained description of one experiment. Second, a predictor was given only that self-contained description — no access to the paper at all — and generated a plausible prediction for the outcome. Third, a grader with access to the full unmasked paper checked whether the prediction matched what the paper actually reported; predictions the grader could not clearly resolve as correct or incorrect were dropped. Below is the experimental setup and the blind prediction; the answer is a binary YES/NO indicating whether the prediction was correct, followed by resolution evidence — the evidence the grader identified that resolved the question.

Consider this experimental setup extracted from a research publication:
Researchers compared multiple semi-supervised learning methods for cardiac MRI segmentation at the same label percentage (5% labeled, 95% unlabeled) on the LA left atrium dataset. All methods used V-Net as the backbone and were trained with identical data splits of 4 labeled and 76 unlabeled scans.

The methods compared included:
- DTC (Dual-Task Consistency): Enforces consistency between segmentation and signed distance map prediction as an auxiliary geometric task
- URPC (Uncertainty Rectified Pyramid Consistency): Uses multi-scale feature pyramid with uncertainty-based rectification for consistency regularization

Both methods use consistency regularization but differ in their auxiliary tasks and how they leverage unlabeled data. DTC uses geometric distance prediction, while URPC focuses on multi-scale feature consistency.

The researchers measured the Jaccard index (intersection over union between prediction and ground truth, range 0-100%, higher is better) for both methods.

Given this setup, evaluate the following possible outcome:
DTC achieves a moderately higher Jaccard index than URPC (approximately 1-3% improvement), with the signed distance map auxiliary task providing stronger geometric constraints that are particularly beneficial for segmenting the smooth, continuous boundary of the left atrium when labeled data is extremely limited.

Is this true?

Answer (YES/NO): NO